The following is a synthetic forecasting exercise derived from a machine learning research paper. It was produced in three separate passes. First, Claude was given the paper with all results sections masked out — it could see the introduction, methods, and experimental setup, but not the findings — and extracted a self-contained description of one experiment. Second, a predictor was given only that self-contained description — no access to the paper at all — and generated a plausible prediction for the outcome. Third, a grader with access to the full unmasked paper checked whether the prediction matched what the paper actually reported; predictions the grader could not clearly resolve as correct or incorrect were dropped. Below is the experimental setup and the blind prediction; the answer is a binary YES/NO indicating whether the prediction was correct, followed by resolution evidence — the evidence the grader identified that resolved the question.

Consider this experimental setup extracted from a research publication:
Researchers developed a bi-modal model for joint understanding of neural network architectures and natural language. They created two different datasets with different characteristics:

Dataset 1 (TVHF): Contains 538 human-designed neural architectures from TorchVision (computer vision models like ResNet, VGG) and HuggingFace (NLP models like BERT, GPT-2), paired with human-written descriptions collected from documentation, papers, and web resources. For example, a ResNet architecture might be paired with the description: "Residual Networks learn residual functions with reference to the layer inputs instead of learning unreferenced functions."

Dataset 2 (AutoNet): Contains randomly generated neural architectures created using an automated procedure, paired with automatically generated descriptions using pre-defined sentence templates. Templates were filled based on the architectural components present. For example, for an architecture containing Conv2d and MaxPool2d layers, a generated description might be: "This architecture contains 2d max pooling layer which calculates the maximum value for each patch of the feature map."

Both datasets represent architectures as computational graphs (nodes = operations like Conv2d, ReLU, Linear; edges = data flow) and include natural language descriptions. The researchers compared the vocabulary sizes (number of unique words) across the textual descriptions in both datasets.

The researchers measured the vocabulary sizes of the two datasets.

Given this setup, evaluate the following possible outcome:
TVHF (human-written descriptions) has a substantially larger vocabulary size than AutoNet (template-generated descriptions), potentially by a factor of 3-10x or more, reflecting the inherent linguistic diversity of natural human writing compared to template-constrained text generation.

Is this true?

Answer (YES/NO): NO